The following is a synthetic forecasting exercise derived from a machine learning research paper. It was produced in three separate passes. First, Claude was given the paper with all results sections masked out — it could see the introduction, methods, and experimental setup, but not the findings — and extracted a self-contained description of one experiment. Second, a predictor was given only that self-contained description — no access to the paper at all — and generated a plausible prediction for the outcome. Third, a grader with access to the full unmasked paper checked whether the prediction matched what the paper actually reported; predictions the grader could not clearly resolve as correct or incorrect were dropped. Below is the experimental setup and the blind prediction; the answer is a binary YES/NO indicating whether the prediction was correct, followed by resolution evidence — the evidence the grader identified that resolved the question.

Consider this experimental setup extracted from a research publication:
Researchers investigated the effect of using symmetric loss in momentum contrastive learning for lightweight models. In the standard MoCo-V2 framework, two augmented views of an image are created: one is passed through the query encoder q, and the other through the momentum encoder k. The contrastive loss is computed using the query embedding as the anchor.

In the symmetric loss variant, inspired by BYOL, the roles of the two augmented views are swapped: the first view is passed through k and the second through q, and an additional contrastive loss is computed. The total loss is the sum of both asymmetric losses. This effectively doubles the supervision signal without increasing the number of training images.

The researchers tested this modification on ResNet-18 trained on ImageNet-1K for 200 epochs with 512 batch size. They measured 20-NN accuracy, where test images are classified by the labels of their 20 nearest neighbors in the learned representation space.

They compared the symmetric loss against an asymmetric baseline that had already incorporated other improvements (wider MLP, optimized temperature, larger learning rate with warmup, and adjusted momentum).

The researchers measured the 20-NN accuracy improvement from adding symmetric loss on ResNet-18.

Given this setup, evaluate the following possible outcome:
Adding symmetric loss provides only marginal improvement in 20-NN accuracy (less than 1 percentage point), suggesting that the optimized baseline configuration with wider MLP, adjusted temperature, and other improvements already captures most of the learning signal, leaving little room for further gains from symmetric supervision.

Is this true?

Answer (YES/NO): NO